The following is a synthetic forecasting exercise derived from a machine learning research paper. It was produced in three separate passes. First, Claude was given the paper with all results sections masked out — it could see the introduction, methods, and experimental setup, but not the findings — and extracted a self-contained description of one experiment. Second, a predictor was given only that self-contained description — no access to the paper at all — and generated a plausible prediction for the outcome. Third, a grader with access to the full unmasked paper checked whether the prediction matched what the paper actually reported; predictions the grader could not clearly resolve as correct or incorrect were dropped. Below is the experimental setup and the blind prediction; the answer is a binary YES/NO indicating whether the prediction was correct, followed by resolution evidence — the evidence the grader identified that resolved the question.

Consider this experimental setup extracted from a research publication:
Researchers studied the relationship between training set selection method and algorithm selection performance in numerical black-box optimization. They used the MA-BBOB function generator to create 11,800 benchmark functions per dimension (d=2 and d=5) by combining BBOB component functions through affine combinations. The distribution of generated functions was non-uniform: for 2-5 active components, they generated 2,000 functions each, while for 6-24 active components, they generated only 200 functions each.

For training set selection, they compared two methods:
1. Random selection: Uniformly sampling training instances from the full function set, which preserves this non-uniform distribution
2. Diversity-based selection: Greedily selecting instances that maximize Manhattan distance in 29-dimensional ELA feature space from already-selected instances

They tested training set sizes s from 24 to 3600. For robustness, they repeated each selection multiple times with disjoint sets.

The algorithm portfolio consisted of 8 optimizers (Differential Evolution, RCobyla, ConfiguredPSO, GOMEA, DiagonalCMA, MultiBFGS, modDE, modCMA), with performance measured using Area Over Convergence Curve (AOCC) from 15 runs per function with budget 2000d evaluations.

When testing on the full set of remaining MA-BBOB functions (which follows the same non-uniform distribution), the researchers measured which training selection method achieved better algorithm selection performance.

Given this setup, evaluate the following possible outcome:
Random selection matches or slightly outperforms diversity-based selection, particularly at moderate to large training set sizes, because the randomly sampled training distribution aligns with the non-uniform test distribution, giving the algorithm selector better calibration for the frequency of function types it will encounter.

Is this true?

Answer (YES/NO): NO